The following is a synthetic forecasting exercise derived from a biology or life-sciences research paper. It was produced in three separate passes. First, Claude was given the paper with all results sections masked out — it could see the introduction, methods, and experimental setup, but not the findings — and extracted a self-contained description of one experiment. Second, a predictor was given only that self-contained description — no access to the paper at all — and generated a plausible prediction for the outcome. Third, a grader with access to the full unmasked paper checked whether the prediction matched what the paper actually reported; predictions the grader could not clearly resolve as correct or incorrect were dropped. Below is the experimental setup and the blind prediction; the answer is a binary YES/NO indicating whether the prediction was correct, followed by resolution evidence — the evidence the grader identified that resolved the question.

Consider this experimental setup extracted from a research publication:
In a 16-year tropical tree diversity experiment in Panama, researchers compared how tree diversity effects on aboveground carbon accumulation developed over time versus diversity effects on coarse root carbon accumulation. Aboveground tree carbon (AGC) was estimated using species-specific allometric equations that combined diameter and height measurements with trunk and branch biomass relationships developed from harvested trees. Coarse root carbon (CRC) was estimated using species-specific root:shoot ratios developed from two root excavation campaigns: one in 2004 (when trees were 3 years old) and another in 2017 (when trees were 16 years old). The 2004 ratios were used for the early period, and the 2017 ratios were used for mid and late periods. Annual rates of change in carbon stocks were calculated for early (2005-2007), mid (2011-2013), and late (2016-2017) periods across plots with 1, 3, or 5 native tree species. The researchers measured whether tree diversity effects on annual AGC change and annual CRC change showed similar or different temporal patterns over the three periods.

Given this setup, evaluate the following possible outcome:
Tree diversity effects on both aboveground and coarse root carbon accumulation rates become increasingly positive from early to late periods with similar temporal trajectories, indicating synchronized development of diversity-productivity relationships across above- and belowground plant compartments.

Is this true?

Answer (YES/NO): NO